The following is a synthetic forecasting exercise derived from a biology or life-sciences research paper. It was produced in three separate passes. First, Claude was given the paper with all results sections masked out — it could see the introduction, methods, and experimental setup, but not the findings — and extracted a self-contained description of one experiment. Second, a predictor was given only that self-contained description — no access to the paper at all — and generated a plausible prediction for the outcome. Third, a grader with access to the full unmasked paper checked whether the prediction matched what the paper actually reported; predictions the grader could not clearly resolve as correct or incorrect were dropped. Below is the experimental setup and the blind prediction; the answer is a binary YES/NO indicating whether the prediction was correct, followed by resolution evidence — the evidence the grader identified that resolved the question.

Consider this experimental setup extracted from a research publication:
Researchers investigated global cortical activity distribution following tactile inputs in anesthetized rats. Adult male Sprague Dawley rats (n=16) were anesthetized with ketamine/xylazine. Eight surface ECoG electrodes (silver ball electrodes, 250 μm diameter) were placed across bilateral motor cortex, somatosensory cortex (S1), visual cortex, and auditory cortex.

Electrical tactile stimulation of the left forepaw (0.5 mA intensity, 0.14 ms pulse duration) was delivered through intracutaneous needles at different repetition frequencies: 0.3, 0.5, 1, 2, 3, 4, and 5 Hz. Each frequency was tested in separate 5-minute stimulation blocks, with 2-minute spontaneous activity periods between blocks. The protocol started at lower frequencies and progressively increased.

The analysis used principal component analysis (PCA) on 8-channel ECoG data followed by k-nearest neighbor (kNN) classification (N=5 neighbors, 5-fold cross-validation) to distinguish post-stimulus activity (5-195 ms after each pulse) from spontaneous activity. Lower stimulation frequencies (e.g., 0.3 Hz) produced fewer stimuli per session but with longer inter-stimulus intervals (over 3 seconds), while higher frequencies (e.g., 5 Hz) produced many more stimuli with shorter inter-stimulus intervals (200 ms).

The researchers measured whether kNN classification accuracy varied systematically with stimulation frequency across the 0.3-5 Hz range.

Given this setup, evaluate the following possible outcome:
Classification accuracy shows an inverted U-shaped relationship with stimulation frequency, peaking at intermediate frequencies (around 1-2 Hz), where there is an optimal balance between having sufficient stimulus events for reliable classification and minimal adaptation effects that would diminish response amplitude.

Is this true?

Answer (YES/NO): NO